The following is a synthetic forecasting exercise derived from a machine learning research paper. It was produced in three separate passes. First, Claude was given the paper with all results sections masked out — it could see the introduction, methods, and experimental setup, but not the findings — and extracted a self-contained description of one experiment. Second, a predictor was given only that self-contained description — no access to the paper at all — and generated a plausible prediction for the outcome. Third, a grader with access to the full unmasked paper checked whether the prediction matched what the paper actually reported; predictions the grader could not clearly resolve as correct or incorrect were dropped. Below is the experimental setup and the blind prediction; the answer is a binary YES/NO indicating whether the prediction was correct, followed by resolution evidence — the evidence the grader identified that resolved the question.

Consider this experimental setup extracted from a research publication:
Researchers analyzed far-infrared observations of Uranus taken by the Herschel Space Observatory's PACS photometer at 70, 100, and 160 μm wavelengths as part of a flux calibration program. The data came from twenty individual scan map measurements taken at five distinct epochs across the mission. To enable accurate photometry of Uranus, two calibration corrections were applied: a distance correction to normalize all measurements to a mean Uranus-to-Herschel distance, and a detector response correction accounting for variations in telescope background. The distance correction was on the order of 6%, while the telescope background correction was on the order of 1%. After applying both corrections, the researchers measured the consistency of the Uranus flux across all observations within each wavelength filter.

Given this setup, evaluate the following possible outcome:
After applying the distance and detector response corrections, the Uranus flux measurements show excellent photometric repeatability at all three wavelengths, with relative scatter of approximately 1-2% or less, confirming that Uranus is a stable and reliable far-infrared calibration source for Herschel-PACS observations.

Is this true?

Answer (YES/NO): NO